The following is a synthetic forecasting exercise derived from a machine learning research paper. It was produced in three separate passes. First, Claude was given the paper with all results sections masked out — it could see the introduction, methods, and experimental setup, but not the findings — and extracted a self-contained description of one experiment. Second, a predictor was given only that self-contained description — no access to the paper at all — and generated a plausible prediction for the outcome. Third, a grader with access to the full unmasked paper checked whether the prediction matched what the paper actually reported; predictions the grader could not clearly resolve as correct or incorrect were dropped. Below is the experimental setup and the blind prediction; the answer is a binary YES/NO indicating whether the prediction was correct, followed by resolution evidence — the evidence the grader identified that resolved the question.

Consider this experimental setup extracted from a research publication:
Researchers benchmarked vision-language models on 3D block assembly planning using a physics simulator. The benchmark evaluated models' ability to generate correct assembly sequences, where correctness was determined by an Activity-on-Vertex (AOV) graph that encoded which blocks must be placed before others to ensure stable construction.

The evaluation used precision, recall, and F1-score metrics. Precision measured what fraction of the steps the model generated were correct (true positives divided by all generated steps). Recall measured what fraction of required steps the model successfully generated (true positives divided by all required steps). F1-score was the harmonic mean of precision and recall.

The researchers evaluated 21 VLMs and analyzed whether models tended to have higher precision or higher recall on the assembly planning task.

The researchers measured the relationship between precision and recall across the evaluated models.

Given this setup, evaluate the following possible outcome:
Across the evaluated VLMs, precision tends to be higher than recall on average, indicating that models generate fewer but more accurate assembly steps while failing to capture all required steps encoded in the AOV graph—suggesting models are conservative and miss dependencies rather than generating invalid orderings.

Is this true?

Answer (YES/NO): YES